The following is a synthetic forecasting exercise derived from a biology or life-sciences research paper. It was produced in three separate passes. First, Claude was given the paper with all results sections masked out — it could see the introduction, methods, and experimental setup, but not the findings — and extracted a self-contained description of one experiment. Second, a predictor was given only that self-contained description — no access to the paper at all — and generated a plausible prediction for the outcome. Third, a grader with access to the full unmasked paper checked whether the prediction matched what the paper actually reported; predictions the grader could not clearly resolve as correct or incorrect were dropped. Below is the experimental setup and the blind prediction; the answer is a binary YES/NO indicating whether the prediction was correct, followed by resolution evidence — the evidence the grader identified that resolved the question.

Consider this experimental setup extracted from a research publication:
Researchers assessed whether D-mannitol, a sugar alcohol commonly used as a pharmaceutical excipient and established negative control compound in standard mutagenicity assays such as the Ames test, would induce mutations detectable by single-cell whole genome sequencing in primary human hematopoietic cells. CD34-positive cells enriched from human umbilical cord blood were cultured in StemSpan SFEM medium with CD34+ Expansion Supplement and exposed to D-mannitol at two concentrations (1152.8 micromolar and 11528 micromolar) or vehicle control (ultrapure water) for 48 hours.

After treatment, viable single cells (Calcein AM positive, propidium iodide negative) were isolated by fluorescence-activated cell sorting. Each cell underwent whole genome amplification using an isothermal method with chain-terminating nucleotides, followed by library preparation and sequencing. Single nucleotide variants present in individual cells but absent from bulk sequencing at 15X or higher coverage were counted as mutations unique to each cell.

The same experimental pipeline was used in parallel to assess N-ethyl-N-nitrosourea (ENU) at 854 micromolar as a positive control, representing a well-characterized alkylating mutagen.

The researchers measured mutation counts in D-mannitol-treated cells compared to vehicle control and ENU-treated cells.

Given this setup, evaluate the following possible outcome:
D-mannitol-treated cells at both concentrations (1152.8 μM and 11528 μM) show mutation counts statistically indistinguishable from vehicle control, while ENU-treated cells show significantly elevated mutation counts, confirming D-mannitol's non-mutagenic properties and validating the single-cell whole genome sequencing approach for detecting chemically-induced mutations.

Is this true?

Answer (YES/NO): YES